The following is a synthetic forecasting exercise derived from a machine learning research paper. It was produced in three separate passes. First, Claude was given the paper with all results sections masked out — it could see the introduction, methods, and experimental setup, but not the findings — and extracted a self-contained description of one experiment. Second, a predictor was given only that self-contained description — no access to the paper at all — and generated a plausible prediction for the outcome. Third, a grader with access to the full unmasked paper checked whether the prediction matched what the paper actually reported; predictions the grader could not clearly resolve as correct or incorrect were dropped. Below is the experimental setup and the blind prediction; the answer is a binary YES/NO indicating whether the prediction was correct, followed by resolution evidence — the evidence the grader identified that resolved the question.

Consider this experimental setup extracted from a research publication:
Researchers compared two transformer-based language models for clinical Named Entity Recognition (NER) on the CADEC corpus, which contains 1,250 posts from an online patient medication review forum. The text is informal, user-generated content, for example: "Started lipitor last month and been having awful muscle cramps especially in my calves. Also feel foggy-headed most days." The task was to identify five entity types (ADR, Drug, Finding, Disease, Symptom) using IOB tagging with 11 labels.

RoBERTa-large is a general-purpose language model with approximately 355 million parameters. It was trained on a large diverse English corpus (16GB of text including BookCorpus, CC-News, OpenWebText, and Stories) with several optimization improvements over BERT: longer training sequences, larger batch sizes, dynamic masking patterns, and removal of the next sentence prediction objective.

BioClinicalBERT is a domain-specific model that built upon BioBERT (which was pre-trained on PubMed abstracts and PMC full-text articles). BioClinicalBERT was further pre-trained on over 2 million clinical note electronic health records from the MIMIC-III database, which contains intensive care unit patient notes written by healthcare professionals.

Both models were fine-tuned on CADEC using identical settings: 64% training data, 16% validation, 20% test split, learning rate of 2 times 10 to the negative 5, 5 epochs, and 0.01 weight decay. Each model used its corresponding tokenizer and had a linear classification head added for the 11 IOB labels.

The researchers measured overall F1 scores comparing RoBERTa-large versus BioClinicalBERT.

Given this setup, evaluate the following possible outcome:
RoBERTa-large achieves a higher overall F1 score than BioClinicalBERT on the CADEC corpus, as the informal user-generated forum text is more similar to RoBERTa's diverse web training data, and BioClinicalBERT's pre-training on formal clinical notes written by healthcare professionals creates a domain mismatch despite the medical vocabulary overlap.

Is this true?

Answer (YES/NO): YES